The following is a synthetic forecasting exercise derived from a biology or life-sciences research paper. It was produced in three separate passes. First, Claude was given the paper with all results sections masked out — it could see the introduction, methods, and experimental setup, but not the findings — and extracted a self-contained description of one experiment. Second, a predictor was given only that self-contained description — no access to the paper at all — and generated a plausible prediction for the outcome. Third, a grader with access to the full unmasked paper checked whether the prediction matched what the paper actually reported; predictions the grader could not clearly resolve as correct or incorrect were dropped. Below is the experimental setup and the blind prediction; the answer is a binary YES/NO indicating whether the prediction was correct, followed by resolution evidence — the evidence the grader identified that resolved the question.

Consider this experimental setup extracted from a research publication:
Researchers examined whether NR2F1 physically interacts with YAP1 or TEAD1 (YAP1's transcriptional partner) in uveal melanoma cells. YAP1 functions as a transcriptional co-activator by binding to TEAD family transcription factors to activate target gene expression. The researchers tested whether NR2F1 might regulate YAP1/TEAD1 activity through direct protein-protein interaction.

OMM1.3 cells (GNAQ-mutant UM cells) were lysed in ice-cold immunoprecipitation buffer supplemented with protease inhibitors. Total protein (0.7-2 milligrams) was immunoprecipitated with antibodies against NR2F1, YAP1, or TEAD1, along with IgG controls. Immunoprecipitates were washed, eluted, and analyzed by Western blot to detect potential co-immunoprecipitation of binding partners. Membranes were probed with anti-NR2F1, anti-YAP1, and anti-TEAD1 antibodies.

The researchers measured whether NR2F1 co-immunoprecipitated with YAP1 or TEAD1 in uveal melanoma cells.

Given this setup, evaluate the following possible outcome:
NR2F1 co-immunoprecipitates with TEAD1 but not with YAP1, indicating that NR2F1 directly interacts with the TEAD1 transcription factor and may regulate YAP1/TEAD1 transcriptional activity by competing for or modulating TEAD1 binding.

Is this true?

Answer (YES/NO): NO